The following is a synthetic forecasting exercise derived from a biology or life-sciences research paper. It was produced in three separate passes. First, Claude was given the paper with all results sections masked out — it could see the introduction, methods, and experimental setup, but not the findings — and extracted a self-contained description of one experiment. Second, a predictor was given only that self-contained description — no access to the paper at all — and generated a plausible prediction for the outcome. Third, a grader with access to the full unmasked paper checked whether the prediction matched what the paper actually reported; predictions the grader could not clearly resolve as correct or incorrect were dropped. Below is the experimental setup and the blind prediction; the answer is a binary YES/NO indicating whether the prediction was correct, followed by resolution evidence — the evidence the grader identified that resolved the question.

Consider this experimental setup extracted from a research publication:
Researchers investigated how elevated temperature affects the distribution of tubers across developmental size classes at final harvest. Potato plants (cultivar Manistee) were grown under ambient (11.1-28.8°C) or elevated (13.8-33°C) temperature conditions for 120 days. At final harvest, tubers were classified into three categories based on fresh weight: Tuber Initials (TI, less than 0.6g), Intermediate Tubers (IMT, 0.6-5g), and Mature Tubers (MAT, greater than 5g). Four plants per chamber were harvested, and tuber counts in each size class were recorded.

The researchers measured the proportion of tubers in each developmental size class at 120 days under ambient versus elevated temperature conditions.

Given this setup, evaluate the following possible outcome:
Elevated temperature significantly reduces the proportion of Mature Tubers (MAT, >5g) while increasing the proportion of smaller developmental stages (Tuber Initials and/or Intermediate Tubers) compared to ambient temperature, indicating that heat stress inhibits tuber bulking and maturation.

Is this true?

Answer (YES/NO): YES